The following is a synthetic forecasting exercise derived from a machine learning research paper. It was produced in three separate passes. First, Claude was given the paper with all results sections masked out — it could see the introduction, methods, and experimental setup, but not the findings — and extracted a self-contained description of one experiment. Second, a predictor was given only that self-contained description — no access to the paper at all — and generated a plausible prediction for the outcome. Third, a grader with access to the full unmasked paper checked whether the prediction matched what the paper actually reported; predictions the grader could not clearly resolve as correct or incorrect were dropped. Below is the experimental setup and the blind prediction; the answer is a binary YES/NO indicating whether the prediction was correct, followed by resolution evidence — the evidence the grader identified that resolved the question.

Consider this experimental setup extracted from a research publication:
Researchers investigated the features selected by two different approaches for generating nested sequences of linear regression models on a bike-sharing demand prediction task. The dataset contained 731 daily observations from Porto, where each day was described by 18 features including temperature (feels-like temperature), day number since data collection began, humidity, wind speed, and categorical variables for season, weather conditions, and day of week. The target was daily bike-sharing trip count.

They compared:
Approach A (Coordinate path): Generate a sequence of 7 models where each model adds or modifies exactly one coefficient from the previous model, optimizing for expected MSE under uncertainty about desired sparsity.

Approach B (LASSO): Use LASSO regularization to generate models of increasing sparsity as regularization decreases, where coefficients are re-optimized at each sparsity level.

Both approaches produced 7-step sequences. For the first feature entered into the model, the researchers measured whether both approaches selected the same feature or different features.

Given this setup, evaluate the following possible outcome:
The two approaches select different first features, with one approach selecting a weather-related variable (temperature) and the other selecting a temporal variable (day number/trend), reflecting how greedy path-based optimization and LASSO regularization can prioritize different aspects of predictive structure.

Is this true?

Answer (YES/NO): NO